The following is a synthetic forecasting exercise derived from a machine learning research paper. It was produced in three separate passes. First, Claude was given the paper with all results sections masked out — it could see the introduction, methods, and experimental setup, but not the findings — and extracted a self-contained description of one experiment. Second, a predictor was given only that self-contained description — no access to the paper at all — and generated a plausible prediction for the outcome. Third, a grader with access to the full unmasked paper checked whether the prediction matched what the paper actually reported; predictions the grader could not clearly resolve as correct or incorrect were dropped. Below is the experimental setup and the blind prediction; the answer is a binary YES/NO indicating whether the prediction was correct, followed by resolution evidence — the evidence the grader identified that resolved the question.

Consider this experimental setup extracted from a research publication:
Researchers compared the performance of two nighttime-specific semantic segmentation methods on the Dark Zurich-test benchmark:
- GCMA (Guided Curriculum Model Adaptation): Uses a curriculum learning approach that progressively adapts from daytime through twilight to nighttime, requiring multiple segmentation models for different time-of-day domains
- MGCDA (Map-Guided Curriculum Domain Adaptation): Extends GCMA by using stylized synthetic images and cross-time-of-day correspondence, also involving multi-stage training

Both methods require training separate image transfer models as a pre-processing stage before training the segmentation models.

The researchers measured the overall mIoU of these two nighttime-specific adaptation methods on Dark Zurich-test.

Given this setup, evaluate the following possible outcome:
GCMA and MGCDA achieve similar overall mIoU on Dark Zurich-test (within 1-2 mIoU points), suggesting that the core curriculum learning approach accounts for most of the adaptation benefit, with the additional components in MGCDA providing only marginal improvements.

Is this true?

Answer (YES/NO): YES